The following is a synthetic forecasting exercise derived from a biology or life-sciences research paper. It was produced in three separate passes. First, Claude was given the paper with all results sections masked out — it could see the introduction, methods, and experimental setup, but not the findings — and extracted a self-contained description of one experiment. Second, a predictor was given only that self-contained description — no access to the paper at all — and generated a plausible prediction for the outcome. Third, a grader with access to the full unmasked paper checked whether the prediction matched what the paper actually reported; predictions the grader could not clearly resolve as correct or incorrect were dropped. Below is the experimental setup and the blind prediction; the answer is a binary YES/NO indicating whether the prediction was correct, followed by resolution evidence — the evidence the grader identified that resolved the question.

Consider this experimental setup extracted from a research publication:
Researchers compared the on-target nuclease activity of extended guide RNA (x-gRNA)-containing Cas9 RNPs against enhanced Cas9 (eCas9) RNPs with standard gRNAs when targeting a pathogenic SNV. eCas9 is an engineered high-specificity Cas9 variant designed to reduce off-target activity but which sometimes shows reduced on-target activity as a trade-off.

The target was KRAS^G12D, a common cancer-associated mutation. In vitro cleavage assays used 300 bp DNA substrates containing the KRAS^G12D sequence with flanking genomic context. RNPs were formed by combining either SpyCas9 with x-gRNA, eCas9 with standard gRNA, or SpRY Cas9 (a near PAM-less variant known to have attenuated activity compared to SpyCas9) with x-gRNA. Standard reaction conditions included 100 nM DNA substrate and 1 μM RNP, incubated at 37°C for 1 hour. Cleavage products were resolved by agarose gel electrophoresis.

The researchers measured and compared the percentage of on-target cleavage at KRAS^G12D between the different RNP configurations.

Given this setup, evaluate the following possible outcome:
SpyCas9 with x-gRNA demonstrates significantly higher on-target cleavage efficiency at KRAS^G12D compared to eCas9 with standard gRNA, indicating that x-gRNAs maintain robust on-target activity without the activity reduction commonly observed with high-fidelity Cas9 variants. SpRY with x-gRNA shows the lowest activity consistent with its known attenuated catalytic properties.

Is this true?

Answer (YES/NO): NO